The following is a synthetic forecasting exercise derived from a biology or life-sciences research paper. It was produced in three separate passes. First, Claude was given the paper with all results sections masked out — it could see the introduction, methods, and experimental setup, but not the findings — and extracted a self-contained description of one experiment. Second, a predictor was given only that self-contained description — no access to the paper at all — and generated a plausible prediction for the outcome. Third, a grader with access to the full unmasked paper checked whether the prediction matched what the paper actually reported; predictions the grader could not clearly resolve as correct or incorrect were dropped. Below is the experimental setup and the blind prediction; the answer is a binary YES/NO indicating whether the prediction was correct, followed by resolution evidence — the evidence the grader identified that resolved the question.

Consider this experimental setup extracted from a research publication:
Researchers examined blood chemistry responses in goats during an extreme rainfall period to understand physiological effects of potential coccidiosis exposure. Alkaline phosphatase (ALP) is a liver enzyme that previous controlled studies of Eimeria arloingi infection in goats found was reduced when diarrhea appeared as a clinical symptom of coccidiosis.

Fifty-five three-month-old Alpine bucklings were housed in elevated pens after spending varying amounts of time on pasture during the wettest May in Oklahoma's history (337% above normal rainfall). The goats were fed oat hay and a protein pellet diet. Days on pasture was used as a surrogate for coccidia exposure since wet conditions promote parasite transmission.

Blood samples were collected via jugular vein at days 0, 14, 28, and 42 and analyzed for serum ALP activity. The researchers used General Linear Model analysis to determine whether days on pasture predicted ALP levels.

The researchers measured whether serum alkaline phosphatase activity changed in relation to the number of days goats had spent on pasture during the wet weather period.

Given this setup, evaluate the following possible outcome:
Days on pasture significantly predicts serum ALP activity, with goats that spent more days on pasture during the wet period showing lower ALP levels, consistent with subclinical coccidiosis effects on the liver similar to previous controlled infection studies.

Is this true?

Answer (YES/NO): NO